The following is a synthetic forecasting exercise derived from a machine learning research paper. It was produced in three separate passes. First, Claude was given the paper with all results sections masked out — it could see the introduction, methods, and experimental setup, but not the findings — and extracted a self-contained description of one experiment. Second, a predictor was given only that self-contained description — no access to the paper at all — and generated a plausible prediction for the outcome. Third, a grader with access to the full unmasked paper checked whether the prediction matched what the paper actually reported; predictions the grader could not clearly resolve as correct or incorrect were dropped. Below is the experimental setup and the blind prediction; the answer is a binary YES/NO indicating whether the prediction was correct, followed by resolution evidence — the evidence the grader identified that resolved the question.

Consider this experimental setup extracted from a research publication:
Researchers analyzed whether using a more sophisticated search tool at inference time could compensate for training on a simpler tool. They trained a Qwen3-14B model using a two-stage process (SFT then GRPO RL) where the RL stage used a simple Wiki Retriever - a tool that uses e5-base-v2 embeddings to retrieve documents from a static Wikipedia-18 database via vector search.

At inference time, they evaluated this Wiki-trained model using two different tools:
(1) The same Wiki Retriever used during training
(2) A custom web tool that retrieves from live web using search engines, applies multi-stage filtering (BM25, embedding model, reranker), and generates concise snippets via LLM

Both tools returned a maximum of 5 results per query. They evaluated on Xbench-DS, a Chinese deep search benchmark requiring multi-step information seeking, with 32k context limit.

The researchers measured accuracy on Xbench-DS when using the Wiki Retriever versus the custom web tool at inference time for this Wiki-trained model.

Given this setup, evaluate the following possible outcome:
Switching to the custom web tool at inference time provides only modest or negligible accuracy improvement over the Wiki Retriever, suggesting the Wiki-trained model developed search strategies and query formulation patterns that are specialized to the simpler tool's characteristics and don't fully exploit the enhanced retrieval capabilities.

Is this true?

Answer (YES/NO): NO